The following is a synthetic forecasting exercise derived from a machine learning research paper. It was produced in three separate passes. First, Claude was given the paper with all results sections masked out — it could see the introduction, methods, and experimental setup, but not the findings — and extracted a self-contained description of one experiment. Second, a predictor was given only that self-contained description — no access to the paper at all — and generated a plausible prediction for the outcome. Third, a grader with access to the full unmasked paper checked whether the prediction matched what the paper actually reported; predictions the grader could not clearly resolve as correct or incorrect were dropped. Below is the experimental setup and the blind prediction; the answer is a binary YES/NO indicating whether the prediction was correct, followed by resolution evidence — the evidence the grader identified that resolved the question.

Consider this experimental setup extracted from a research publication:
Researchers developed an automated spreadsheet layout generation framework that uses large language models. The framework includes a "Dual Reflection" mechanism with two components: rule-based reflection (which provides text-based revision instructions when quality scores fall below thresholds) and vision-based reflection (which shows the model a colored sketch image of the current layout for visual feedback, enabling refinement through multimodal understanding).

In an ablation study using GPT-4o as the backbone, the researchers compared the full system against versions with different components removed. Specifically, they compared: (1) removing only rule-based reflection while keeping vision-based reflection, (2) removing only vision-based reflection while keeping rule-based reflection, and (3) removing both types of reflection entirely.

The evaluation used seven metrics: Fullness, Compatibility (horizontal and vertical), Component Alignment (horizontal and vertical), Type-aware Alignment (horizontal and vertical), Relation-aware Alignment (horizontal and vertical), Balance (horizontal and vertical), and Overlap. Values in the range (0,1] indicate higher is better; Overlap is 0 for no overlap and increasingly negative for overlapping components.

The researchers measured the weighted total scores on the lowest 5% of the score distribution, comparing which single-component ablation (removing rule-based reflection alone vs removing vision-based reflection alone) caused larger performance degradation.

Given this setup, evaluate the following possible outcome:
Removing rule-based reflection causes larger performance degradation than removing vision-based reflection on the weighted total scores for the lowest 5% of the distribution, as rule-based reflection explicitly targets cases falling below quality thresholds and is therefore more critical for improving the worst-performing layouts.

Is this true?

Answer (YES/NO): YES